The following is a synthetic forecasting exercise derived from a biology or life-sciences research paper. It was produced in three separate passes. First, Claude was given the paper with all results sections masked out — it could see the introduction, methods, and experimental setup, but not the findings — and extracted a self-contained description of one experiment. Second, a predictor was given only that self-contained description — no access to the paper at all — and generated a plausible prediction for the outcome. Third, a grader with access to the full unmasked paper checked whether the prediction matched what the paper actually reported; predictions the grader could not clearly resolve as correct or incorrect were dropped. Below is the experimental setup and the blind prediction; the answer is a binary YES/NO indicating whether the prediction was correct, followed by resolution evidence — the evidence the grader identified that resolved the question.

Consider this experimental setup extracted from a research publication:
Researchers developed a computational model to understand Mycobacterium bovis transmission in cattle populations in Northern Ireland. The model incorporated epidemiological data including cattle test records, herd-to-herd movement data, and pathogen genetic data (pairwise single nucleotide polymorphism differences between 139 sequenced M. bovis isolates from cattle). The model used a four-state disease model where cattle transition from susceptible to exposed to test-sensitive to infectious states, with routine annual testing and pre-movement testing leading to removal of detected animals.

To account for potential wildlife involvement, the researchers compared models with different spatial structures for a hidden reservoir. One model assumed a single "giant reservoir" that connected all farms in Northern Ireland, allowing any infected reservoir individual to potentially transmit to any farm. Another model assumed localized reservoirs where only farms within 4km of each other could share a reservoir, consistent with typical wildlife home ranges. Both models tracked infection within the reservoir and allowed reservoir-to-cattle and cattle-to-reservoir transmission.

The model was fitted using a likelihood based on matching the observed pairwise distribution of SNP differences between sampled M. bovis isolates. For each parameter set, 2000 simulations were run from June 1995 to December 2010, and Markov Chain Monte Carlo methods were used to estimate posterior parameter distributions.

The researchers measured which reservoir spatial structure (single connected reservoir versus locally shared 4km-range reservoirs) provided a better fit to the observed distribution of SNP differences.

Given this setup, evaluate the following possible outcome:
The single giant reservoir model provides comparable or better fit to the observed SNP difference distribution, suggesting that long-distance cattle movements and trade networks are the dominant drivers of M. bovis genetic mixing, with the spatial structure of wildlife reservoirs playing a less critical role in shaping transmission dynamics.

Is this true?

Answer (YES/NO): NO